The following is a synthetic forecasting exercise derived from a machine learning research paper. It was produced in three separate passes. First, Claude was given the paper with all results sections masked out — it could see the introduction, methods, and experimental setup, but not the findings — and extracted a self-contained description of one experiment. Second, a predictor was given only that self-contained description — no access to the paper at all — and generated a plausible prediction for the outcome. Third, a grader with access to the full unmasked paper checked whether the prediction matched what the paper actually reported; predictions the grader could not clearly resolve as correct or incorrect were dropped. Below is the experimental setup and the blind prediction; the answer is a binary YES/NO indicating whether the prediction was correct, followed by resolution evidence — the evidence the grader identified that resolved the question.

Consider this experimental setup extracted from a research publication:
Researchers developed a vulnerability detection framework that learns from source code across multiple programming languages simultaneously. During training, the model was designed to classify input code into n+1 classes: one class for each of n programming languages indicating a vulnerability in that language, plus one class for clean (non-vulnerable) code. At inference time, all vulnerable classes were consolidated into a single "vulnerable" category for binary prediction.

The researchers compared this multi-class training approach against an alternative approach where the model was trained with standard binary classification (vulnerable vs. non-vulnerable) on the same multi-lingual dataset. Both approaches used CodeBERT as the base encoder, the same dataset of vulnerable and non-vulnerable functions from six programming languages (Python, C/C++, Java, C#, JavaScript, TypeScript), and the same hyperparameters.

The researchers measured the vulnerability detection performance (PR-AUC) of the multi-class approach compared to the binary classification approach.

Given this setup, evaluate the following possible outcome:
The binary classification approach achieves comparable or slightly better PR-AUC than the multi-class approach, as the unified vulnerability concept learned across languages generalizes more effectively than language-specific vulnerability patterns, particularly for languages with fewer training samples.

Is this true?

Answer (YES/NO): NO